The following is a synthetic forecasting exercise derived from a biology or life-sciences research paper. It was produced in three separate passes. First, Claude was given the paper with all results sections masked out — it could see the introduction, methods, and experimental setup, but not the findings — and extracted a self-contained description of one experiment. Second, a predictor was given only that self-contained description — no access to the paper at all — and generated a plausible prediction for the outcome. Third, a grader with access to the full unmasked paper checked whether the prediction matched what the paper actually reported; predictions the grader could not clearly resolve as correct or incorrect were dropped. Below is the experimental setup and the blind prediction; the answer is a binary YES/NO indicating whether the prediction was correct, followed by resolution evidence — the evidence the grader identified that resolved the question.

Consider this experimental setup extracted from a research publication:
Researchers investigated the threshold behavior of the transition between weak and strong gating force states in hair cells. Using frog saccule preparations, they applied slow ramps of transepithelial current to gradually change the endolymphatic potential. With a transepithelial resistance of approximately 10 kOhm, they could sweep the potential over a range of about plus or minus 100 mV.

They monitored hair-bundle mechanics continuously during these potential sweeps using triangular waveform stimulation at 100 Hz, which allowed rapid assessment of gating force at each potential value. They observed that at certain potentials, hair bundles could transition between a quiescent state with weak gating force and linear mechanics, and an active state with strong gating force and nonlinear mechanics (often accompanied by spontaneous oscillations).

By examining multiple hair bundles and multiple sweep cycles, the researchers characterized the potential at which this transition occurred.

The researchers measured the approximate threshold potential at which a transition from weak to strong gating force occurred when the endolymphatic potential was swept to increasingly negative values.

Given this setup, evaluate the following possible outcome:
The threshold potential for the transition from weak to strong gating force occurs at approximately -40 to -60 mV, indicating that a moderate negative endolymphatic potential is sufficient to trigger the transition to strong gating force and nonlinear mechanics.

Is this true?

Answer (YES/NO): YES